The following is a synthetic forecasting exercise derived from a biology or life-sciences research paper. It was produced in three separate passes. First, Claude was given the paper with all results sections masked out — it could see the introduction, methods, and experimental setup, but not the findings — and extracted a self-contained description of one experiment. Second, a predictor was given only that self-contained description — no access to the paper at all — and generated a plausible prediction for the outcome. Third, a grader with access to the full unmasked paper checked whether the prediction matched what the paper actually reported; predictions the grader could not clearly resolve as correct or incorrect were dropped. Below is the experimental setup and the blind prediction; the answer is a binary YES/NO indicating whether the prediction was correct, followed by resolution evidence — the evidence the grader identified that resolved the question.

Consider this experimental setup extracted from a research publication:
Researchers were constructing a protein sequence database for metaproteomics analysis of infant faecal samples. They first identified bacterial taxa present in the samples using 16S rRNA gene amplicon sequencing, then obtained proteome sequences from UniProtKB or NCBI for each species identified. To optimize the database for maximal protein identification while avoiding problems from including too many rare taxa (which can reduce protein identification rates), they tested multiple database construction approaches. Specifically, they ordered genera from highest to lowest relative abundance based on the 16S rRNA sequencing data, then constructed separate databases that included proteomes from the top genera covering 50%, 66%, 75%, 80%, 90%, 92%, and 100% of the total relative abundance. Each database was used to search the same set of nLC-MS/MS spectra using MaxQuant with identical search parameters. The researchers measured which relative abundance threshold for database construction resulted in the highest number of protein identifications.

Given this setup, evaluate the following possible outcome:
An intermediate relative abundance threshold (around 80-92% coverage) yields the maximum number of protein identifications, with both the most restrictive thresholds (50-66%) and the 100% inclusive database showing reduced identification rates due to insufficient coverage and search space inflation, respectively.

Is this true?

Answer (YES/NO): YES